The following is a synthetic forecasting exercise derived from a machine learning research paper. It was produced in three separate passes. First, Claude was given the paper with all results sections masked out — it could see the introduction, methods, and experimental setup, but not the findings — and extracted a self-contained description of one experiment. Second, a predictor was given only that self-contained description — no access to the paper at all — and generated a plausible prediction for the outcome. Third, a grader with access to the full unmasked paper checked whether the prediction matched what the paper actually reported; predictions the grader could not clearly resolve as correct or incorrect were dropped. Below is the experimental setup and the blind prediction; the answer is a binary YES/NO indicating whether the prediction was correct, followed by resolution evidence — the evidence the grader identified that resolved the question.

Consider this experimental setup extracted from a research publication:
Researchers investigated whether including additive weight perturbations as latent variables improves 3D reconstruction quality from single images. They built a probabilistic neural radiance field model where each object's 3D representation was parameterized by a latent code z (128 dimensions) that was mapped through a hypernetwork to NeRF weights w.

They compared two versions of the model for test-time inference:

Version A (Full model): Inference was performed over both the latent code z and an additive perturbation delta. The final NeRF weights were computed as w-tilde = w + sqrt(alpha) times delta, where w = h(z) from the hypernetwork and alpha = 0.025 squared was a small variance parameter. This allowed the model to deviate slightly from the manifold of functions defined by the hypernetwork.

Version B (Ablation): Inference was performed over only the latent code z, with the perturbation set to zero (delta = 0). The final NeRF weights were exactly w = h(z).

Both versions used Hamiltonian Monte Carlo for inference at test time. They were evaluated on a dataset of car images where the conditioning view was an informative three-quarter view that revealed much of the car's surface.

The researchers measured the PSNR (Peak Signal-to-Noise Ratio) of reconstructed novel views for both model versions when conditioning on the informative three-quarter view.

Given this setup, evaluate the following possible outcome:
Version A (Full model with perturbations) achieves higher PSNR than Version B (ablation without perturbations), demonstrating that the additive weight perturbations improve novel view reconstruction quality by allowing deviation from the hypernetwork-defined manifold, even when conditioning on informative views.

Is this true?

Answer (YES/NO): YES